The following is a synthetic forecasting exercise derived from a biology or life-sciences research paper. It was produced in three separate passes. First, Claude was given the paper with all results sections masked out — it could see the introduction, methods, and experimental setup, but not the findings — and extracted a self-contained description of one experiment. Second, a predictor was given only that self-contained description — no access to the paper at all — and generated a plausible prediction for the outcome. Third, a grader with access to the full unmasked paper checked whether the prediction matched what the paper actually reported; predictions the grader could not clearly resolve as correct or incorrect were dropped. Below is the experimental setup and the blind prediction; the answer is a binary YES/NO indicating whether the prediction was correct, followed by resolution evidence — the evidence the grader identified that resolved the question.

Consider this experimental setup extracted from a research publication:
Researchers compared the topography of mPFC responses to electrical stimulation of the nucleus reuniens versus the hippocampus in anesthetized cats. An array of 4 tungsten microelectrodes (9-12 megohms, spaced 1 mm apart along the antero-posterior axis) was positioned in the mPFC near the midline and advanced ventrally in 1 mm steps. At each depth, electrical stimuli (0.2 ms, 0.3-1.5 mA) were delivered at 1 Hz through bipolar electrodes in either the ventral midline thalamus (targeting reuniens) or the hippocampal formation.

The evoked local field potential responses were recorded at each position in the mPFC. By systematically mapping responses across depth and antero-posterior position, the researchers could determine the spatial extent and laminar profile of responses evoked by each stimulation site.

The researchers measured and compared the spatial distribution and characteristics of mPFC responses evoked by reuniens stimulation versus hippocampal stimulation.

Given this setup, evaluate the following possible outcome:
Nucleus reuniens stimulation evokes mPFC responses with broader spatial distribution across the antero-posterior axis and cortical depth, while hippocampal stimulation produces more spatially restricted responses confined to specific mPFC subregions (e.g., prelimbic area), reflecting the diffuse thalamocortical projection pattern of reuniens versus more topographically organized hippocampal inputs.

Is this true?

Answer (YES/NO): YES